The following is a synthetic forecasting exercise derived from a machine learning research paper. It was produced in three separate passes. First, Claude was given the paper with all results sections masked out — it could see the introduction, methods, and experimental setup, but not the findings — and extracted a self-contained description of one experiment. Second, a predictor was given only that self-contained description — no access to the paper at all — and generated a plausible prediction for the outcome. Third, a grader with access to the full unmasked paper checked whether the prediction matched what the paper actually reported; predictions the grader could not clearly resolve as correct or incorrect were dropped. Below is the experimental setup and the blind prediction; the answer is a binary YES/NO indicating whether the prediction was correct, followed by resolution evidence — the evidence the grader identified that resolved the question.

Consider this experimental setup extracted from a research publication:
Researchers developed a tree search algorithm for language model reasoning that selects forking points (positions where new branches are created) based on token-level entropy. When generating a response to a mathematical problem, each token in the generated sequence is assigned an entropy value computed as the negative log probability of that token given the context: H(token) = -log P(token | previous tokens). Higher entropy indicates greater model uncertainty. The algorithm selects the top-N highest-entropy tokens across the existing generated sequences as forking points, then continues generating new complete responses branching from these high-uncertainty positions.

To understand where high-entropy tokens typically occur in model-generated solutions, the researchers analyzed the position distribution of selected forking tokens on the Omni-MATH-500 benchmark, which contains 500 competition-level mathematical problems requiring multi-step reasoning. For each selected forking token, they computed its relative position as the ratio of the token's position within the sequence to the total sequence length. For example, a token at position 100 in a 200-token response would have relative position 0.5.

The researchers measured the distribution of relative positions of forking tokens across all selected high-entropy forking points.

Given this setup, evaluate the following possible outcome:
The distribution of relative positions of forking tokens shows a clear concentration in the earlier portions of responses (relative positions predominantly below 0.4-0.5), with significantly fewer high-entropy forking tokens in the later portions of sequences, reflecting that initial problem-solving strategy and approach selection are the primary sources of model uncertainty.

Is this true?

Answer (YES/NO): NO